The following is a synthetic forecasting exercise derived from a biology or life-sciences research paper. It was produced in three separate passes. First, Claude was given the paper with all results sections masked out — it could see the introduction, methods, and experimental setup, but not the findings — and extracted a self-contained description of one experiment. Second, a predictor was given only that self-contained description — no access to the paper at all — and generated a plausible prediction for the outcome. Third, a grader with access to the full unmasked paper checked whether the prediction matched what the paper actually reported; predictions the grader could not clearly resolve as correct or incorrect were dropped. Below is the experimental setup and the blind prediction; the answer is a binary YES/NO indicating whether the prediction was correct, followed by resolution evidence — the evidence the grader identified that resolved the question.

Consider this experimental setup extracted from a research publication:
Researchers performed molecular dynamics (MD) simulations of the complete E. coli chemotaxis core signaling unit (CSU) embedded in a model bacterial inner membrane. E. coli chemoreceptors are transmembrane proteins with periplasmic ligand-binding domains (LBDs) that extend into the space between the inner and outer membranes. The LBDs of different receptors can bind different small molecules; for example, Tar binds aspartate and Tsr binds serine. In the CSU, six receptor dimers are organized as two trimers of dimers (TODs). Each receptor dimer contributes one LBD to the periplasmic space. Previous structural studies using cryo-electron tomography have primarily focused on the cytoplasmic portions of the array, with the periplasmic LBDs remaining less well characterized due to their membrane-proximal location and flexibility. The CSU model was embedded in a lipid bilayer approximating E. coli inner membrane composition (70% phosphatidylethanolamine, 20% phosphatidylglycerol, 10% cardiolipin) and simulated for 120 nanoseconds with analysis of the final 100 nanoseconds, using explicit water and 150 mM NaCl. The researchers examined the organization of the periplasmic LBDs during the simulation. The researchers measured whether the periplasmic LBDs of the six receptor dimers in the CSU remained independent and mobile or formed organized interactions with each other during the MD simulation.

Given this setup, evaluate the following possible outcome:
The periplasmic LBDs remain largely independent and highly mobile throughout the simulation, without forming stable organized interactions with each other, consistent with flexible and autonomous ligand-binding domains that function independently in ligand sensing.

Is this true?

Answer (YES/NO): NO